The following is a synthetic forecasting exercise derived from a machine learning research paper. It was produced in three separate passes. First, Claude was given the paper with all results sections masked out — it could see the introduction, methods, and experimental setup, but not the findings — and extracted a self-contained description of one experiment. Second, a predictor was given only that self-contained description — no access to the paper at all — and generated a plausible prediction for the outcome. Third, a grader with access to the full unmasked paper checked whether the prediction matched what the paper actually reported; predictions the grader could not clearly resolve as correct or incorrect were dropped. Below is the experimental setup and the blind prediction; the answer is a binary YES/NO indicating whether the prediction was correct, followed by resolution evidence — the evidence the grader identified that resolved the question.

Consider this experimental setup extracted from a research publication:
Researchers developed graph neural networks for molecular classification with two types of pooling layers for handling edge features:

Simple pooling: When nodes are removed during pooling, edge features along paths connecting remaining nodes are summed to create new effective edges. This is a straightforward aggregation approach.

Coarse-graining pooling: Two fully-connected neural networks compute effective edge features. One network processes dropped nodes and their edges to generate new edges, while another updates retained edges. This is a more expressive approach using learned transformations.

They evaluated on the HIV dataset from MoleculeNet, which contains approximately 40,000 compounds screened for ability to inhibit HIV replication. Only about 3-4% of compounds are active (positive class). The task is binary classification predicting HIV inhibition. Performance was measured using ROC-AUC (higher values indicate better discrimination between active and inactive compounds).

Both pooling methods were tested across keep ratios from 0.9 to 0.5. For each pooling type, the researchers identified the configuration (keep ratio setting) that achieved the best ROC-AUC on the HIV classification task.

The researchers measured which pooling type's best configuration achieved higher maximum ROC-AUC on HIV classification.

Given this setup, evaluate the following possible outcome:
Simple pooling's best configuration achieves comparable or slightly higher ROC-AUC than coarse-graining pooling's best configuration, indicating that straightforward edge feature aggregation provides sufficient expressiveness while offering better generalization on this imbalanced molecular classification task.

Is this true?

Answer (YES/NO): YES